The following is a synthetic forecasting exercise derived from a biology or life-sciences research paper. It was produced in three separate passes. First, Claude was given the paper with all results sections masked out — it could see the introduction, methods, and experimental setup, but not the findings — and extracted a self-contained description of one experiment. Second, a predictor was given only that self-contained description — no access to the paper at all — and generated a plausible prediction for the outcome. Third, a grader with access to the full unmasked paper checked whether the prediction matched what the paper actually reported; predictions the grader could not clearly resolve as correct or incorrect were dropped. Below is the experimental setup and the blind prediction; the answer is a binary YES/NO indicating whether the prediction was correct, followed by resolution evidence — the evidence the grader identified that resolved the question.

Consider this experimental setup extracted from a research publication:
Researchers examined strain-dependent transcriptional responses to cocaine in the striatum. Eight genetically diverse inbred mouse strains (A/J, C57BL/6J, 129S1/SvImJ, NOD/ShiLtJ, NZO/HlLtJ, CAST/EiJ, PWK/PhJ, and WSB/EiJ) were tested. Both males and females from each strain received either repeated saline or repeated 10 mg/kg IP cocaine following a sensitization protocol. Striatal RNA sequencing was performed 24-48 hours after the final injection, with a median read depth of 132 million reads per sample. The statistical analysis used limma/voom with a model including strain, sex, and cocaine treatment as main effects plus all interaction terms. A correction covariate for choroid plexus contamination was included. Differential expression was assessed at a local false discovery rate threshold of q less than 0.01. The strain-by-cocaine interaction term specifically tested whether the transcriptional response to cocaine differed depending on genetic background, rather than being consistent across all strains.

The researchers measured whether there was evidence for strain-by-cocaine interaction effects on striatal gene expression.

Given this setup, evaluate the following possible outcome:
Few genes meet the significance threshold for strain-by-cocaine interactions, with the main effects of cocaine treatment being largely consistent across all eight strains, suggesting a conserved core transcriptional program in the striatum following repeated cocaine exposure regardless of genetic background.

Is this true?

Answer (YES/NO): NO